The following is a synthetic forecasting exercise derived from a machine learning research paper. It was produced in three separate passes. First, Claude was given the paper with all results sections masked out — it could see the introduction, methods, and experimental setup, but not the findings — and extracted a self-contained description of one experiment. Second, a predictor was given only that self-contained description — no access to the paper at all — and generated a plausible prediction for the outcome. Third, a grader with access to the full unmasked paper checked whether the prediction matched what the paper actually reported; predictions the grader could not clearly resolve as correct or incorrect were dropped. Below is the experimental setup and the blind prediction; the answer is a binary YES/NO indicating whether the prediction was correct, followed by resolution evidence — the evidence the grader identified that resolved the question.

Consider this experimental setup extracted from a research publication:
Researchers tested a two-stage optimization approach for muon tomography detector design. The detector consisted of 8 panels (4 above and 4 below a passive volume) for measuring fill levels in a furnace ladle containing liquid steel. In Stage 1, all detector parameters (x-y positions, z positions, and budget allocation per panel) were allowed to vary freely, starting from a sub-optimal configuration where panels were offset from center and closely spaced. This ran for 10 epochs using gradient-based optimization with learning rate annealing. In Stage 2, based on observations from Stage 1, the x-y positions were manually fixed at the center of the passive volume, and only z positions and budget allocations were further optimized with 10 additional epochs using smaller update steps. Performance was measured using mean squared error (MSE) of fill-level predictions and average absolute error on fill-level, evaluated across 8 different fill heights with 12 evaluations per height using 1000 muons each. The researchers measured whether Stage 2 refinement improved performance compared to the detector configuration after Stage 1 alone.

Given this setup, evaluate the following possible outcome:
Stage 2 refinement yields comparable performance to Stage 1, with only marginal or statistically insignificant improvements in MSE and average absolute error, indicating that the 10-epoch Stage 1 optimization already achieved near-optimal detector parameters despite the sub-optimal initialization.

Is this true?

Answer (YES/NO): NO